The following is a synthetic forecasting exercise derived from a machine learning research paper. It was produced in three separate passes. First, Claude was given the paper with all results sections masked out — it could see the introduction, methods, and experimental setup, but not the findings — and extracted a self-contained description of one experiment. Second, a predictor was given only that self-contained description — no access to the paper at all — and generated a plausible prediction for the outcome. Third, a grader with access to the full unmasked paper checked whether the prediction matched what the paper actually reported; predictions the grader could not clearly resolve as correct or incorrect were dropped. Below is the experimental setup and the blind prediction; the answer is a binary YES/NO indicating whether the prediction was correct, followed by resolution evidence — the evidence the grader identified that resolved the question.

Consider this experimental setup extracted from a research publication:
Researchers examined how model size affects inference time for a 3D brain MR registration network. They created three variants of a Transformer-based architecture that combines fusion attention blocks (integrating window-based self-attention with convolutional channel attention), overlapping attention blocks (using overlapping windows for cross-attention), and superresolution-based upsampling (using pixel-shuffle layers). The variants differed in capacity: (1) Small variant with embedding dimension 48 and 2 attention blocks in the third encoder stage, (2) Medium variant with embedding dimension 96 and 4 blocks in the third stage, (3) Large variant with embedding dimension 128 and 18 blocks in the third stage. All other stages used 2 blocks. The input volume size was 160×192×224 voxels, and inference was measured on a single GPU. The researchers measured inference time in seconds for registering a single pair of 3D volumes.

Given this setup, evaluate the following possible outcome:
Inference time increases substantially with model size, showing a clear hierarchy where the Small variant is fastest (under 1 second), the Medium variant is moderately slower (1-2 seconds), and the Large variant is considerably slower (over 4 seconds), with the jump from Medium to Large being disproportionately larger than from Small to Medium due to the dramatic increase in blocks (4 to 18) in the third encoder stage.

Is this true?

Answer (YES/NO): NO